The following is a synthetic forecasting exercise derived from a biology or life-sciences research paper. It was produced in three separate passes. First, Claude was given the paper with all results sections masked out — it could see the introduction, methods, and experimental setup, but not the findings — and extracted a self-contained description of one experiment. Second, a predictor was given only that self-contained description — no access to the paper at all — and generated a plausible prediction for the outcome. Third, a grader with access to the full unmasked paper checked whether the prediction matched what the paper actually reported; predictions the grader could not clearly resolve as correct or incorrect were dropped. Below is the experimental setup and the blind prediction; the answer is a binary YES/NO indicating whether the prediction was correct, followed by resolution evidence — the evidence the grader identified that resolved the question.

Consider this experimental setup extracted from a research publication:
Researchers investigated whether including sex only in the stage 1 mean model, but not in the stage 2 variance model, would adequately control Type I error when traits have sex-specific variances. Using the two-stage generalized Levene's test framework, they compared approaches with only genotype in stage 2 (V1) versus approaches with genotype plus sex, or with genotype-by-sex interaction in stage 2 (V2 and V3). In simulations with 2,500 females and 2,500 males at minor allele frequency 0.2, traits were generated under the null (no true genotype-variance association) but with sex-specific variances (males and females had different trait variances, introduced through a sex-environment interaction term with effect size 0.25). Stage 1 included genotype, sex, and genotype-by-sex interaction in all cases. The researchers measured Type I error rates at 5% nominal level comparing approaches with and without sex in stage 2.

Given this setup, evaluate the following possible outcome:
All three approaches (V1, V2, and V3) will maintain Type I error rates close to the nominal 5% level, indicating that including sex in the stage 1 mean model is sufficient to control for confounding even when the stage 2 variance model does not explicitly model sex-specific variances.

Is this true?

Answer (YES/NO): NO